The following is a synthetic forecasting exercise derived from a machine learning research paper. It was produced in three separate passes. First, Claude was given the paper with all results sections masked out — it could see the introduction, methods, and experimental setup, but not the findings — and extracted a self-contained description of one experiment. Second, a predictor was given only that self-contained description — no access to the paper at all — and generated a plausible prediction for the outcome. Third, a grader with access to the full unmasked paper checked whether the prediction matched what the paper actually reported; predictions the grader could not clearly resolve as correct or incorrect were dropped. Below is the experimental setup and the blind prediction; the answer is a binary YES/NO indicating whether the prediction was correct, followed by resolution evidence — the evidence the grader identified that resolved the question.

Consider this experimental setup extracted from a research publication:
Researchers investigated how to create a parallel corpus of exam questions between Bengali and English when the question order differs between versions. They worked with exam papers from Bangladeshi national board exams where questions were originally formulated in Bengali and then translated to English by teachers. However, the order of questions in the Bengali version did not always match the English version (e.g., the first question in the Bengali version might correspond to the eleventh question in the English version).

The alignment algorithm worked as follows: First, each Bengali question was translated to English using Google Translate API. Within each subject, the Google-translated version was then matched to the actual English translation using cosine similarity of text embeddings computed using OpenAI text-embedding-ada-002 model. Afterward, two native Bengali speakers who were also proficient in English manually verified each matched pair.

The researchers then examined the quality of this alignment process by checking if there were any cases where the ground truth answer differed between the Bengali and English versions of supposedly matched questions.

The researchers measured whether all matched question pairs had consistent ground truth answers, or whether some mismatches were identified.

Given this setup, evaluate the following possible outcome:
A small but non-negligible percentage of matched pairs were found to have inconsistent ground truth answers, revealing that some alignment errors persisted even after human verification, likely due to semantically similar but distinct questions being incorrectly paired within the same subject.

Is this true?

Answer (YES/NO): NO